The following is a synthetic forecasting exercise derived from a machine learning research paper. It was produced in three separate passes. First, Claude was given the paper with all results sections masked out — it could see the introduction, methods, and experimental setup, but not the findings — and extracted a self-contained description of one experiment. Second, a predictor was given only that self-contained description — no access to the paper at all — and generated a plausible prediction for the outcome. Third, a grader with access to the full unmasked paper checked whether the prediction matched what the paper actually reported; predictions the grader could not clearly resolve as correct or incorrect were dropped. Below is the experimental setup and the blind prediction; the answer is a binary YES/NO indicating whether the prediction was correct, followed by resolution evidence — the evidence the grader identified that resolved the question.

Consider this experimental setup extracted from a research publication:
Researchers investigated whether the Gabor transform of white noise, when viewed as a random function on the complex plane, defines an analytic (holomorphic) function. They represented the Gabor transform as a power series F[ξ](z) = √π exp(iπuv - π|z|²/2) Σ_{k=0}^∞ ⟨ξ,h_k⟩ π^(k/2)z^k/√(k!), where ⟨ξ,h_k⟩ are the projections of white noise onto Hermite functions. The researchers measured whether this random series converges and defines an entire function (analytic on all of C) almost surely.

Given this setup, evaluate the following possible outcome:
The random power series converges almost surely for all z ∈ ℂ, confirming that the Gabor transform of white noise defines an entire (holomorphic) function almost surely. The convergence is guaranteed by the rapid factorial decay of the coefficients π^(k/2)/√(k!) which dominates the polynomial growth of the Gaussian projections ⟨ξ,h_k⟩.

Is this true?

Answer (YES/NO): YES